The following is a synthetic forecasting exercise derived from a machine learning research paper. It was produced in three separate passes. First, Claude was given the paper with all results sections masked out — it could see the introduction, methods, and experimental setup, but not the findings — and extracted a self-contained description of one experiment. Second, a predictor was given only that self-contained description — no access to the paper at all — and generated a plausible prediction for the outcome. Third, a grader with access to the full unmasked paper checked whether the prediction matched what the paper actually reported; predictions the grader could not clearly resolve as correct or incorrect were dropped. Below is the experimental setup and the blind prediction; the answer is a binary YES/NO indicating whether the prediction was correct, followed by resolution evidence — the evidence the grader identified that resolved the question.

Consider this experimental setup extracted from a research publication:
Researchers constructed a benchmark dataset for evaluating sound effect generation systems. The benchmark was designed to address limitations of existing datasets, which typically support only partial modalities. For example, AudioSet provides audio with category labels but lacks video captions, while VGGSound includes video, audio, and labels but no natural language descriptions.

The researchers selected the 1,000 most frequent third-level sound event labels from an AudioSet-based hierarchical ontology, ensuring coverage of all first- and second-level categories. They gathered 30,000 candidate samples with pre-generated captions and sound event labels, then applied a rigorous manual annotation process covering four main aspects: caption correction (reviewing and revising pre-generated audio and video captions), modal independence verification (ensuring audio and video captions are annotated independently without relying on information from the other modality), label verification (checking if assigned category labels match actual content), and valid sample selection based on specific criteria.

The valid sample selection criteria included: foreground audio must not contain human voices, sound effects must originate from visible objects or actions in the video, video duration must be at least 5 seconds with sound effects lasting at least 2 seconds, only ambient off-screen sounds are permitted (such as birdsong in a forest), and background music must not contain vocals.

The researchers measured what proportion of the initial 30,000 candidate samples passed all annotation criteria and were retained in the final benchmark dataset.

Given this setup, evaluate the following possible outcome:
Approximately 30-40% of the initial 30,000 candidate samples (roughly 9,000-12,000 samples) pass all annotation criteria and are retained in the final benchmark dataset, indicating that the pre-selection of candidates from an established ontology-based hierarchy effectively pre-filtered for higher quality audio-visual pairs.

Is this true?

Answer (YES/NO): NO